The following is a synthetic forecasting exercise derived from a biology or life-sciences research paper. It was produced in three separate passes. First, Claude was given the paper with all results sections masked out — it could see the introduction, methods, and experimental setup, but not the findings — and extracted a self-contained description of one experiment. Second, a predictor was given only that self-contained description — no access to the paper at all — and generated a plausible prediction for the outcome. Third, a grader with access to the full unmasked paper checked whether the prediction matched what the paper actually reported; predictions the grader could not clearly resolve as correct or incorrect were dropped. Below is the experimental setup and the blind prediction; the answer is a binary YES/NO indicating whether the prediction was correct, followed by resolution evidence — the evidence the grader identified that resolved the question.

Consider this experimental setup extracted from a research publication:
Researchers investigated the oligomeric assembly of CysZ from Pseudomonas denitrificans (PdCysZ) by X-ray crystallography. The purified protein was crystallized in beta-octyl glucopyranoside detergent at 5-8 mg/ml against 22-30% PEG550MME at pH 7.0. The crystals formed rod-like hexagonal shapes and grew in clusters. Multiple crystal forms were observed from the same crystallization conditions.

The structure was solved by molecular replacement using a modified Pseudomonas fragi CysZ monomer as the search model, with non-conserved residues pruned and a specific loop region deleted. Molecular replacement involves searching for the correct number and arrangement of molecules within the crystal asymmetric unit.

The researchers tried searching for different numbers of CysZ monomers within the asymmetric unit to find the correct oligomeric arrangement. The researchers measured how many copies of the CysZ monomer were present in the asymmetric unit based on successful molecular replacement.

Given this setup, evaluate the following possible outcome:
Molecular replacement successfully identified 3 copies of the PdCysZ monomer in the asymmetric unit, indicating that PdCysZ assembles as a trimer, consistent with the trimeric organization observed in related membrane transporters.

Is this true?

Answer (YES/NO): NO